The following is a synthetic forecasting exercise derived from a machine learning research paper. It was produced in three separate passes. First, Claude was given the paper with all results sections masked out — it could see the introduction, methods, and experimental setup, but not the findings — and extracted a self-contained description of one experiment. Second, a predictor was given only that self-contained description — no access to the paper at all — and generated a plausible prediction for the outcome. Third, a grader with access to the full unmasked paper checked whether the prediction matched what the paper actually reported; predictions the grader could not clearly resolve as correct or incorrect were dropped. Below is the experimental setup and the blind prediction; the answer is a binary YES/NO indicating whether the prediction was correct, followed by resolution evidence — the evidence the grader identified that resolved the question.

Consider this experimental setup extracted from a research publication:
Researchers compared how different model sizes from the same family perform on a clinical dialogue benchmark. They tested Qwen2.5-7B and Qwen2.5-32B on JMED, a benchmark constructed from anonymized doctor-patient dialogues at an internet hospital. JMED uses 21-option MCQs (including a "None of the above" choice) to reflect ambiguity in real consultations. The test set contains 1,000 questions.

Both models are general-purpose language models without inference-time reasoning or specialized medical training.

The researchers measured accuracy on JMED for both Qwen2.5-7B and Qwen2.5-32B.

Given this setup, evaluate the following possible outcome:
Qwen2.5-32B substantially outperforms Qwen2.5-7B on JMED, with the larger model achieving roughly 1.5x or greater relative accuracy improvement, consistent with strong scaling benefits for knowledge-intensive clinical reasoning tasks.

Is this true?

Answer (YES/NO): NO